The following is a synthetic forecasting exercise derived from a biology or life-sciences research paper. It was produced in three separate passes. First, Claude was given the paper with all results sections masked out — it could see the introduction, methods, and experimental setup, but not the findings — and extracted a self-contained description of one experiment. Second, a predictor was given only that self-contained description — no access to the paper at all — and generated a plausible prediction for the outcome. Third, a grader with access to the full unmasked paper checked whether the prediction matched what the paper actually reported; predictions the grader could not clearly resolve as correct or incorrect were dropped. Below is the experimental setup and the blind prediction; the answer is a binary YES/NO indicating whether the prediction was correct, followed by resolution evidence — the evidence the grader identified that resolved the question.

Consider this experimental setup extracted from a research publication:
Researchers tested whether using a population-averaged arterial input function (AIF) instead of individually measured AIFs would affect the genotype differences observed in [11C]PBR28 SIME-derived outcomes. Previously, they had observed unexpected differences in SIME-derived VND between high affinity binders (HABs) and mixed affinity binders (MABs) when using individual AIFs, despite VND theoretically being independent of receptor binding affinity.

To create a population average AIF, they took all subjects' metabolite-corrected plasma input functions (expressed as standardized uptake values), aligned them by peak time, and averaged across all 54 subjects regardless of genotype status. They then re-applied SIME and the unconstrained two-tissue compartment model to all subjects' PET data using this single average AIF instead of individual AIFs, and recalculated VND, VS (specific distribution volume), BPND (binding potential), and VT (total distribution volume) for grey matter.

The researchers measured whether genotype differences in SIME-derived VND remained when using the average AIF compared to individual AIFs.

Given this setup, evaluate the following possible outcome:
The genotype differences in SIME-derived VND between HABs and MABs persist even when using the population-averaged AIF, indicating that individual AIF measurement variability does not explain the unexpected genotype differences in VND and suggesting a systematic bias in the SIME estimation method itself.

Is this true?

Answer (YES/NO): NO